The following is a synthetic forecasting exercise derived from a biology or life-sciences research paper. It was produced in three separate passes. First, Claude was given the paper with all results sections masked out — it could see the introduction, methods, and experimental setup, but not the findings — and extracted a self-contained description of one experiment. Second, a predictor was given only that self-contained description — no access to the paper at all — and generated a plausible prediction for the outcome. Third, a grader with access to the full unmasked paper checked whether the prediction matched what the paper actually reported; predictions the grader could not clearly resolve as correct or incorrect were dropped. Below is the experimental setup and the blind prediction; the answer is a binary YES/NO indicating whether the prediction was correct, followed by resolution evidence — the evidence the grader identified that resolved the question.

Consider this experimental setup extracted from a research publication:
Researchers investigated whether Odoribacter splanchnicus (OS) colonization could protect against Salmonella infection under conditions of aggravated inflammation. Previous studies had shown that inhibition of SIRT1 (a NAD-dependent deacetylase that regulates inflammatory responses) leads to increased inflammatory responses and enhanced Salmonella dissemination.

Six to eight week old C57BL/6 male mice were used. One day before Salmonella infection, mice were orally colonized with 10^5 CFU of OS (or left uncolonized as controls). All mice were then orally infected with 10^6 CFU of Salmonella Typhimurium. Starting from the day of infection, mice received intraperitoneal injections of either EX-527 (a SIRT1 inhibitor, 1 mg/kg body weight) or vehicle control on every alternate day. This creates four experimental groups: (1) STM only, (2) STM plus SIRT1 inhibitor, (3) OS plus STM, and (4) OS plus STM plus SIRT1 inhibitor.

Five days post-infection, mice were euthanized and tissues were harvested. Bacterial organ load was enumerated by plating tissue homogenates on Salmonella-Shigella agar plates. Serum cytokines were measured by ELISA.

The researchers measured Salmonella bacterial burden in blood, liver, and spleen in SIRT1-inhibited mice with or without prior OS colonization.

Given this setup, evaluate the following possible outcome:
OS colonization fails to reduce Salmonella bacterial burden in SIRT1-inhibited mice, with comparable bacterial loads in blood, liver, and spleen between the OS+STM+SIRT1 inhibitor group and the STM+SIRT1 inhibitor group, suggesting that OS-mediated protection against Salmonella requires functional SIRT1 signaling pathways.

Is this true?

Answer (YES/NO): NO